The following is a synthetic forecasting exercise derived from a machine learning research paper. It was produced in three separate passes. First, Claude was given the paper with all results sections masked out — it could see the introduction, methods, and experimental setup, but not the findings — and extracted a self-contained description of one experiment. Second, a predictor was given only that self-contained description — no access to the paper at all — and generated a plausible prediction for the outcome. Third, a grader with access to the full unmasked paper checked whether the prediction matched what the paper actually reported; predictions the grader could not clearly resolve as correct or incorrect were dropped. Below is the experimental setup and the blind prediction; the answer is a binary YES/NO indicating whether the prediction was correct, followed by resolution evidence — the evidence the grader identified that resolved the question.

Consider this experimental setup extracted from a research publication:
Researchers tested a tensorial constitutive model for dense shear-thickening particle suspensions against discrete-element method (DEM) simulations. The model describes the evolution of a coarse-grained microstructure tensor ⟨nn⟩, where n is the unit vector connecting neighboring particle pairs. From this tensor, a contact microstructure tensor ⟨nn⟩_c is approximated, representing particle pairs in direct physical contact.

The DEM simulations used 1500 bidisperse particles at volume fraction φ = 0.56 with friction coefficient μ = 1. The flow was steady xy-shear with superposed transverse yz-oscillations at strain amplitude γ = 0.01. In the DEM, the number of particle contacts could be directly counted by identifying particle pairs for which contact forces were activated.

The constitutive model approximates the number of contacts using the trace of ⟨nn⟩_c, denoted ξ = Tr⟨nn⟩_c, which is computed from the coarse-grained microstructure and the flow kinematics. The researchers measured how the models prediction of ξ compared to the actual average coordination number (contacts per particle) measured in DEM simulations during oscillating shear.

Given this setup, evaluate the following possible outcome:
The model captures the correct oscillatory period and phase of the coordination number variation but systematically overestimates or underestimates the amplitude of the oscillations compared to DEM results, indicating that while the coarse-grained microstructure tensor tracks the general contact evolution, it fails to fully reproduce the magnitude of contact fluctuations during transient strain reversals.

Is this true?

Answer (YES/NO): NO